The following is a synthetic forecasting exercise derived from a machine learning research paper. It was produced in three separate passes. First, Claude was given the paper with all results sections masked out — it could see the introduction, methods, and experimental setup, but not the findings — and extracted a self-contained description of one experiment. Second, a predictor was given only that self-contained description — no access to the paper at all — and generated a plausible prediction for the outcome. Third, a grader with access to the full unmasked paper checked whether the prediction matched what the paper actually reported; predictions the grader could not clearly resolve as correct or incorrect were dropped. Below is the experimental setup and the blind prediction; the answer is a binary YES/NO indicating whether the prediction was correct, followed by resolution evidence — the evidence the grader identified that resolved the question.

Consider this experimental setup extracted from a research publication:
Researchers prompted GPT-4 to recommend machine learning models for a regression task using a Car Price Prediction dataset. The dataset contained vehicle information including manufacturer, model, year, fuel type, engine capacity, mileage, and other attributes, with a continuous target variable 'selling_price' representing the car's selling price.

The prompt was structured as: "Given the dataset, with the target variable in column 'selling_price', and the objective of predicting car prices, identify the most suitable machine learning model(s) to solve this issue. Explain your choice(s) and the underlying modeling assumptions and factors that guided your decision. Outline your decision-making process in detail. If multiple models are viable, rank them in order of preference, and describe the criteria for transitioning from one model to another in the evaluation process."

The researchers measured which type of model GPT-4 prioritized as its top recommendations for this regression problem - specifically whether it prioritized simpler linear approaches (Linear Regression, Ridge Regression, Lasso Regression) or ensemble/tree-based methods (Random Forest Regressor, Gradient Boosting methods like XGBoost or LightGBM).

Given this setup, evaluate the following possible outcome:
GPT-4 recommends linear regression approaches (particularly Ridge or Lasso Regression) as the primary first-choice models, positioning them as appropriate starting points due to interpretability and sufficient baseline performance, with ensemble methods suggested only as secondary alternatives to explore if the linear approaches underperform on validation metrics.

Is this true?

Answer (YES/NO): NO